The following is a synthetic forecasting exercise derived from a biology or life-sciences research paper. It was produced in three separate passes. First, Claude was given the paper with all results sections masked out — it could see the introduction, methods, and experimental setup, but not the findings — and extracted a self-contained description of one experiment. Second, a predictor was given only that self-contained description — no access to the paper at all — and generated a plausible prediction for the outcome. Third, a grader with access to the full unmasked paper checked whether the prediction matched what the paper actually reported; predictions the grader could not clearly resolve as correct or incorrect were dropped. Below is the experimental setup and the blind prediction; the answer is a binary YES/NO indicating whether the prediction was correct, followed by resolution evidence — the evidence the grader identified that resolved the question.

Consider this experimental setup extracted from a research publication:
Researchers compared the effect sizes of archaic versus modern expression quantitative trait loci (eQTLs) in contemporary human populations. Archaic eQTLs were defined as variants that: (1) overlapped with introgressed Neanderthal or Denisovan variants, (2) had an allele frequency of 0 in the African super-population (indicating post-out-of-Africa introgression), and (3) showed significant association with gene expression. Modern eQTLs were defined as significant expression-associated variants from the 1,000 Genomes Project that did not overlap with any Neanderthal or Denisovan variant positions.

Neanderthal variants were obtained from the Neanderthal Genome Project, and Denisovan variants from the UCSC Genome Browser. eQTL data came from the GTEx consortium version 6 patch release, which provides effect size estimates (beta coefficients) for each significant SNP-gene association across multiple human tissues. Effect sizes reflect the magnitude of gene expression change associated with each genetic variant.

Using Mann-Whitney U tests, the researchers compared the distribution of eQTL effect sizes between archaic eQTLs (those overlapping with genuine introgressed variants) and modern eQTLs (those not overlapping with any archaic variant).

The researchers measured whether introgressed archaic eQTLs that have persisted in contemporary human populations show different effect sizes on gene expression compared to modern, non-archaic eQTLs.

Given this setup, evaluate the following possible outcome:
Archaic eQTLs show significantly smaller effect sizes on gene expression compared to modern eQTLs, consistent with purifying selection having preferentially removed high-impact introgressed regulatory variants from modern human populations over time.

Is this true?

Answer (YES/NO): NO